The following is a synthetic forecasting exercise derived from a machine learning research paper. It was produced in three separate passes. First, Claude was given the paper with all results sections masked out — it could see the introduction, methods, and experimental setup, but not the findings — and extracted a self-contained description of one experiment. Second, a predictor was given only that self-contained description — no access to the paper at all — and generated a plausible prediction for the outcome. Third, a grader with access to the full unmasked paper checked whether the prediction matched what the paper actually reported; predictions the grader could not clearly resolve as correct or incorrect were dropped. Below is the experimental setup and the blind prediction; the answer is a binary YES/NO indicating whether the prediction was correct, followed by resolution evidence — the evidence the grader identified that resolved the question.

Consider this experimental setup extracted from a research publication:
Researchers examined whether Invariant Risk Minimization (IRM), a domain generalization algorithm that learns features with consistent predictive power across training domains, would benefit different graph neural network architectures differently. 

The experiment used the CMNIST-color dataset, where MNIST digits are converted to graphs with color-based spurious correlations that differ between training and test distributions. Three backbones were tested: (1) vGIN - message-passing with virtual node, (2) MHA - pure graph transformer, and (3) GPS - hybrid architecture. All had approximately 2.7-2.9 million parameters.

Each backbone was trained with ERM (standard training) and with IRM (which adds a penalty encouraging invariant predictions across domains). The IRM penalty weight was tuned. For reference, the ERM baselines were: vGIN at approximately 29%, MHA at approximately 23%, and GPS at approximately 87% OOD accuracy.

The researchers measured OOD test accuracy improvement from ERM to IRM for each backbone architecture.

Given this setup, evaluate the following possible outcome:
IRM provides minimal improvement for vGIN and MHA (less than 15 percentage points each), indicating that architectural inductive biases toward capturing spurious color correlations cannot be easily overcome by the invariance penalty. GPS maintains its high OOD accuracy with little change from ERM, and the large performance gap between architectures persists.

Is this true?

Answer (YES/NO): YES